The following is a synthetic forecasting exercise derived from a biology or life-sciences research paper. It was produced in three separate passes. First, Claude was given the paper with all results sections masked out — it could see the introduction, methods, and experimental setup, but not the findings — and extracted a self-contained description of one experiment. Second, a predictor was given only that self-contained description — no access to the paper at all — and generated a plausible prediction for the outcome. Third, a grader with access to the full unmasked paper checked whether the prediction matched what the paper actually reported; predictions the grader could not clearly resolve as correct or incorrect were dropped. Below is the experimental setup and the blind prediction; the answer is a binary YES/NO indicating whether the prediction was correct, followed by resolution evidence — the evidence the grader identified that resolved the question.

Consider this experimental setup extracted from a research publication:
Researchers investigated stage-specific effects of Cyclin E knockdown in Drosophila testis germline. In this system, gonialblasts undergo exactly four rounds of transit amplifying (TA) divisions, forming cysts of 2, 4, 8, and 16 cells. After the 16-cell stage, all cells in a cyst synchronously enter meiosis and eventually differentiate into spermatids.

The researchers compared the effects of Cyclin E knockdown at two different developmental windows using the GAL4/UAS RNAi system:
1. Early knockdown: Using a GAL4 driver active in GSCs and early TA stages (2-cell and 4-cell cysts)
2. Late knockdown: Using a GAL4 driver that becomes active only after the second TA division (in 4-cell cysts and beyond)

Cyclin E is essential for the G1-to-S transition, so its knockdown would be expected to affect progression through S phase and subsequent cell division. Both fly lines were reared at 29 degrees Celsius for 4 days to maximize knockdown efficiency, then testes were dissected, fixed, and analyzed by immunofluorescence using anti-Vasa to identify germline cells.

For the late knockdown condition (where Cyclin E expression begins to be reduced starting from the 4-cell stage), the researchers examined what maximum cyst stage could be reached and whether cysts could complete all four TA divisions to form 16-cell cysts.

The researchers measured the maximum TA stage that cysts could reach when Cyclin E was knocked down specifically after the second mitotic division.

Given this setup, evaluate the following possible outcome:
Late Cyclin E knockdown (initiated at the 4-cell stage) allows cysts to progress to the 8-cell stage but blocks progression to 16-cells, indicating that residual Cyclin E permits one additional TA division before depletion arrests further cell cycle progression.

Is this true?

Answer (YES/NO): NO